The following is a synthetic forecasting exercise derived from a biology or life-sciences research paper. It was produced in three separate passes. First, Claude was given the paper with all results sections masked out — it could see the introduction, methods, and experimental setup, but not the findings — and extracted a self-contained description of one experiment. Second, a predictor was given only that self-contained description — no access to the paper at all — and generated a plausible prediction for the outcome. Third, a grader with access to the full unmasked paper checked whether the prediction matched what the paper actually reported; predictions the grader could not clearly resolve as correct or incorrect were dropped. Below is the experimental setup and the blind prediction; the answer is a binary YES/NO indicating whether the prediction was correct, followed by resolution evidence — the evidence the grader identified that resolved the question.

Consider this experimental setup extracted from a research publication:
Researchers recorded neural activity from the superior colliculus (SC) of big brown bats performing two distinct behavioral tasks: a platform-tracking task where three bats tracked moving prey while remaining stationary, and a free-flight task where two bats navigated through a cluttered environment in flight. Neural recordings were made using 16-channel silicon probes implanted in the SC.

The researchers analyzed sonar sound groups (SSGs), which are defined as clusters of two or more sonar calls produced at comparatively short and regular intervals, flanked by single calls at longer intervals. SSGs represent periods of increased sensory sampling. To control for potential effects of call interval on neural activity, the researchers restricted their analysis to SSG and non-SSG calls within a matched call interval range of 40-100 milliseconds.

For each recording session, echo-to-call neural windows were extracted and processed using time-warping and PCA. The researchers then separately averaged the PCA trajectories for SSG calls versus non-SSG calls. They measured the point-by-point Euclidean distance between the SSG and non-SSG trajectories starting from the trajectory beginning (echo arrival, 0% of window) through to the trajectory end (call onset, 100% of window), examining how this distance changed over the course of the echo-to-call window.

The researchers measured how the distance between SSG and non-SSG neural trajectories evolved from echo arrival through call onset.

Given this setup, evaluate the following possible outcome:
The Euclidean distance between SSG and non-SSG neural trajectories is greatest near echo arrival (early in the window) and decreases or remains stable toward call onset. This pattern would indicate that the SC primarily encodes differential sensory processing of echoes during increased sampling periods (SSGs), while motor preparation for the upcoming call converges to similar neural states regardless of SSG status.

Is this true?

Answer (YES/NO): NO